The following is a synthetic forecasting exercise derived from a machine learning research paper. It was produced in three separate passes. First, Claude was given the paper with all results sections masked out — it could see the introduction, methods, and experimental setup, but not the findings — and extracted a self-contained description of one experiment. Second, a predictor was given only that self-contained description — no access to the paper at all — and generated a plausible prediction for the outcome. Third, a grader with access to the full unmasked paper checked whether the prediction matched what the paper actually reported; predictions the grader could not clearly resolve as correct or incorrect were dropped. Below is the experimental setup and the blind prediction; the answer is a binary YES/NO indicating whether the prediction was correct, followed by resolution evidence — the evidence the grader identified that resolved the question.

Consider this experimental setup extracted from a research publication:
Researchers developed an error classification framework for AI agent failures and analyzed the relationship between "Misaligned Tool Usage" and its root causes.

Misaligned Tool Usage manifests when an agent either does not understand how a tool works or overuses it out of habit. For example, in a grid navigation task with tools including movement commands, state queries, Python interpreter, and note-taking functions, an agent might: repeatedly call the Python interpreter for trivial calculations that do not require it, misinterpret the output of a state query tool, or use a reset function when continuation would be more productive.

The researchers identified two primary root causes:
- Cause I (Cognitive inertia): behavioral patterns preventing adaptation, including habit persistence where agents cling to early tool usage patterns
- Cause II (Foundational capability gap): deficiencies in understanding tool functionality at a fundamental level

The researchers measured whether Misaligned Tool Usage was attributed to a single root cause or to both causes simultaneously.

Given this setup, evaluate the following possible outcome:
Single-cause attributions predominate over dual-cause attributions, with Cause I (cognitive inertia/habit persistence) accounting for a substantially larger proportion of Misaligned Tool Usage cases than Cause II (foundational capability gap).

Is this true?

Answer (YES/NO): NO